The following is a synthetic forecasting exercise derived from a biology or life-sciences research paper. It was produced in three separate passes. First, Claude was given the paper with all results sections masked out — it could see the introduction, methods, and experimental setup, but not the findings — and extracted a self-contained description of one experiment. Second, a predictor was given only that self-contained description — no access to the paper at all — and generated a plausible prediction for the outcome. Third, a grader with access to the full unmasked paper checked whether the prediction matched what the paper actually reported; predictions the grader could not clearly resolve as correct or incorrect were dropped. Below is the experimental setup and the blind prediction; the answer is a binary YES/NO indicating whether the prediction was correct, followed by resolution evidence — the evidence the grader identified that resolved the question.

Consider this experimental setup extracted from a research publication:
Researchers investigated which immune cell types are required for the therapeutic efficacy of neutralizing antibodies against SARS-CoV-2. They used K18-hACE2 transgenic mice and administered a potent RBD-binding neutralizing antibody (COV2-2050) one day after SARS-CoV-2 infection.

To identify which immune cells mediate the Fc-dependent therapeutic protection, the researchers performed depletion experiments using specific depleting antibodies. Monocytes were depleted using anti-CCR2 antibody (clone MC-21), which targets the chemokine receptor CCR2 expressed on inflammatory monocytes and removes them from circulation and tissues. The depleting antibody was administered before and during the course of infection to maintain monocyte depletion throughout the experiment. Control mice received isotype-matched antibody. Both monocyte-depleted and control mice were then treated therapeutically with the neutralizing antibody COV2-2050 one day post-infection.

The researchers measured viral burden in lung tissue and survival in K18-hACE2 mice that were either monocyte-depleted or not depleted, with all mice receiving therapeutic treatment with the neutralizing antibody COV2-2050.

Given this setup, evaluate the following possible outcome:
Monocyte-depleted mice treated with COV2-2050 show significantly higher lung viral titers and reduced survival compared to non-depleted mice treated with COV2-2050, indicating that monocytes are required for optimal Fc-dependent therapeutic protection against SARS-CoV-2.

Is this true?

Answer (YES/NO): NO